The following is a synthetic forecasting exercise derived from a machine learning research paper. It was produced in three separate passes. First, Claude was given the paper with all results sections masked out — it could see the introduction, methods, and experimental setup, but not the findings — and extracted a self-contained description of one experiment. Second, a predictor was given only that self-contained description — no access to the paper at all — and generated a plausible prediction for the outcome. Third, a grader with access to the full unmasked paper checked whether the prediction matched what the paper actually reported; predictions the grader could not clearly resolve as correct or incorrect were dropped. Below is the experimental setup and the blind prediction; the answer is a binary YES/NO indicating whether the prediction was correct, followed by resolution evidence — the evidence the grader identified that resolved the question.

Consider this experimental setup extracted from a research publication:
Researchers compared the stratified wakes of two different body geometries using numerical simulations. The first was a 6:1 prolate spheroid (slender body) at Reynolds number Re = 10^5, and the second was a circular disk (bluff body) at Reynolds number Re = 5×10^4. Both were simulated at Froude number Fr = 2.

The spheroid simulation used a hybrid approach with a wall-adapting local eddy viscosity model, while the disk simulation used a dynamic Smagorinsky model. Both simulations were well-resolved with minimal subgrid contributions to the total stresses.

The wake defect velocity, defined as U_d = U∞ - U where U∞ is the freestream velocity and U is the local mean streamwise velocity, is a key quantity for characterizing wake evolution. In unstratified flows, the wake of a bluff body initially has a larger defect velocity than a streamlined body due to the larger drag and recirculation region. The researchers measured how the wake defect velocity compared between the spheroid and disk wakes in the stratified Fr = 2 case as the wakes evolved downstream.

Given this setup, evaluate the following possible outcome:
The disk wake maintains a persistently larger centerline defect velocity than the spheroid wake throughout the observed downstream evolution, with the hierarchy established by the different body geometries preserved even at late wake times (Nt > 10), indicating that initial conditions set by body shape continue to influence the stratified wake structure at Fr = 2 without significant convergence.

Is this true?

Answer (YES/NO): NO